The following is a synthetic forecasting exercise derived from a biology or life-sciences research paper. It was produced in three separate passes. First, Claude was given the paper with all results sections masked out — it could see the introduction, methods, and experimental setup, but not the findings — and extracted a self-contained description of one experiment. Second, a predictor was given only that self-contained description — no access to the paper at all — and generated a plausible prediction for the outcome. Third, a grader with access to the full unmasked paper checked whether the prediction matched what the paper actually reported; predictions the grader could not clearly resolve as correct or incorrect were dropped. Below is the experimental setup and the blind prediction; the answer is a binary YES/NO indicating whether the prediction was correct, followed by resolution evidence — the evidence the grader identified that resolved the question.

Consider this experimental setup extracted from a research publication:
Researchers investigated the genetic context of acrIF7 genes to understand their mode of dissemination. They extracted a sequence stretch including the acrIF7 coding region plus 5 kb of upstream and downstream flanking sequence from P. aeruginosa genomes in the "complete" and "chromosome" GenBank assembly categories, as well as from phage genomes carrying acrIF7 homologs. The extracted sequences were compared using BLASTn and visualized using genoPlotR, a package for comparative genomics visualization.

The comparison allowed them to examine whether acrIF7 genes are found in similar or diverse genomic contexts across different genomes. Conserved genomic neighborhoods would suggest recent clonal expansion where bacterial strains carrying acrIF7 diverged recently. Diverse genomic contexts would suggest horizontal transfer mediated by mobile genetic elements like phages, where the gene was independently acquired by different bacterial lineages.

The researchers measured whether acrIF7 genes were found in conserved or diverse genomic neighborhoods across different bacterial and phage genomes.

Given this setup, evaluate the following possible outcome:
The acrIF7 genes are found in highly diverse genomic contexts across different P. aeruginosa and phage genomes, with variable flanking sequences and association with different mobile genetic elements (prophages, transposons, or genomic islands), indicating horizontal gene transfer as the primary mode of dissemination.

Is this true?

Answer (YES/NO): YES